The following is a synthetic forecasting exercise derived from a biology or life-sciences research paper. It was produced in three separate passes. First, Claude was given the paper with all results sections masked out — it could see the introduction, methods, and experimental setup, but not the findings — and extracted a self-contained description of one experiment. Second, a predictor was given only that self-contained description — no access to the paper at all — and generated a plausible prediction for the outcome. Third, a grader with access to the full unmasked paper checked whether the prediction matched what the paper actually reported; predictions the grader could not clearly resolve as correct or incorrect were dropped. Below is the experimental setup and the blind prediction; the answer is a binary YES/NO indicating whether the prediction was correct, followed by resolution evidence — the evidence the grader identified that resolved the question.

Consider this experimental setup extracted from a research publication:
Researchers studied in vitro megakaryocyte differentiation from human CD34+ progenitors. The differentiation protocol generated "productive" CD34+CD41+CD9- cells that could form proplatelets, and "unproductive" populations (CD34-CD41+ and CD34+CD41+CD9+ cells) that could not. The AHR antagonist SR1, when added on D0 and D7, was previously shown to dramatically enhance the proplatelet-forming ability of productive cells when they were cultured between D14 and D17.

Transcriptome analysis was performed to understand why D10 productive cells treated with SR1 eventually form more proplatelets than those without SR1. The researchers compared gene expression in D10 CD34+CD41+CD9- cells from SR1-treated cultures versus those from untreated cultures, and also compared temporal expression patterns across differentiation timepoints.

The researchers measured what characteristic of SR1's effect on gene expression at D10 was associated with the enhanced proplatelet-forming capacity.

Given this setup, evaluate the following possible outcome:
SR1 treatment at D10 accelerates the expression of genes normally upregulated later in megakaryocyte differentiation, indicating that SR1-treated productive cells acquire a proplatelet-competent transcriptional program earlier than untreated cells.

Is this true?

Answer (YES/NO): NO